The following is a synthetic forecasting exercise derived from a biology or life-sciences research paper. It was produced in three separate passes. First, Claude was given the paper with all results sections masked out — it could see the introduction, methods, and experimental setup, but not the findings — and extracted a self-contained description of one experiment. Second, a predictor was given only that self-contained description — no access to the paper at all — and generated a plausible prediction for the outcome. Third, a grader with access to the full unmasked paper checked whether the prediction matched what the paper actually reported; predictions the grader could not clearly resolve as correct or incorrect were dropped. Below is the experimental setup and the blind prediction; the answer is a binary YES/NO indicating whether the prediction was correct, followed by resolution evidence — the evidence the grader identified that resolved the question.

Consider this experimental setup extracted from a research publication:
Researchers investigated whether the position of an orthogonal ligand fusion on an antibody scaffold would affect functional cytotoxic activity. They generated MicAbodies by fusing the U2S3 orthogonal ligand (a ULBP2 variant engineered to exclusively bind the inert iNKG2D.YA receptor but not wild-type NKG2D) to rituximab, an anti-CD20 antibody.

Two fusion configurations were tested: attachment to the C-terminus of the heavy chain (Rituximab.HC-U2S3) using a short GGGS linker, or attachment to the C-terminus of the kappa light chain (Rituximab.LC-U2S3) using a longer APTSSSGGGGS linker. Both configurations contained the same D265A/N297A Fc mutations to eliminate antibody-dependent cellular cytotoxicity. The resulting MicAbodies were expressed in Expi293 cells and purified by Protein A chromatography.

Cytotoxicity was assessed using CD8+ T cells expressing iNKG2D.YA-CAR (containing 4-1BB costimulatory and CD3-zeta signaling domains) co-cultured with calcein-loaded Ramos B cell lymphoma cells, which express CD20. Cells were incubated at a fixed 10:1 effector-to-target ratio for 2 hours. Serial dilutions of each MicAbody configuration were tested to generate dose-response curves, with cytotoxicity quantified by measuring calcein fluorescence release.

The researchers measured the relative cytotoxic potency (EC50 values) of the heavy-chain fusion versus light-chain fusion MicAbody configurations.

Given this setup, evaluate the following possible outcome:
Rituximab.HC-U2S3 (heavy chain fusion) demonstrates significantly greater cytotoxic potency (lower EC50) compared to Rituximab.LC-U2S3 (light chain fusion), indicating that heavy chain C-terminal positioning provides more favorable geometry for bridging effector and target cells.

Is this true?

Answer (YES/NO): NO